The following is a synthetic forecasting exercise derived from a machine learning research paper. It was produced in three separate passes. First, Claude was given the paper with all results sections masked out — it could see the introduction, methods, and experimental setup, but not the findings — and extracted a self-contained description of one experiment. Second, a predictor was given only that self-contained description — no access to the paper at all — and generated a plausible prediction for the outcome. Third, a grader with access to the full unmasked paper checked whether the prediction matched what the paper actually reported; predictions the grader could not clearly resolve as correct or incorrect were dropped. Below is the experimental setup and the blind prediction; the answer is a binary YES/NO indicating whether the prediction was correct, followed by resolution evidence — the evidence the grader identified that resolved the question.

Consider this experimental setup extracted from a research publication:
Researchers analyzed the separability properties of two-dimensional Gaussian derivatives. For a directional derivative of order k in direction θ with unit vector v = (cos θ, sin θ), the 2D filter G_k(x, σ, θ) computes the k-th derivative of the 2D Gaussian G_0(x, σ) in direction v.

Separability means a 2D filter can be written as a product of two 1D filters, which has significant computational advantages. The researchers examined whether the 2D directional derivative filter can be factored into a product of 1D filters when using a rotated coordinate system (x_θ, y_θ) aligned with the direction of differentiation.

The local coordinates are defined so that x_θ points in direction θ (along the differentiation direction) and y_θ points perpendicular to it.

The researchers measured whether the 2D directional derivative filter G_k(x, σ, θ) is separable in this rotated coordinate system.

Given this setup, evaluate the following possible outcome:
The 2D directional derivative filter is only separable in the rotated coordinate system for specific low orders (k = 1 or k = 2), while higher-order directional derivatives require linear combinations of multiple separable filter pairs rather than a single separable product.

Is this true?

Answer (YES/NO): NO